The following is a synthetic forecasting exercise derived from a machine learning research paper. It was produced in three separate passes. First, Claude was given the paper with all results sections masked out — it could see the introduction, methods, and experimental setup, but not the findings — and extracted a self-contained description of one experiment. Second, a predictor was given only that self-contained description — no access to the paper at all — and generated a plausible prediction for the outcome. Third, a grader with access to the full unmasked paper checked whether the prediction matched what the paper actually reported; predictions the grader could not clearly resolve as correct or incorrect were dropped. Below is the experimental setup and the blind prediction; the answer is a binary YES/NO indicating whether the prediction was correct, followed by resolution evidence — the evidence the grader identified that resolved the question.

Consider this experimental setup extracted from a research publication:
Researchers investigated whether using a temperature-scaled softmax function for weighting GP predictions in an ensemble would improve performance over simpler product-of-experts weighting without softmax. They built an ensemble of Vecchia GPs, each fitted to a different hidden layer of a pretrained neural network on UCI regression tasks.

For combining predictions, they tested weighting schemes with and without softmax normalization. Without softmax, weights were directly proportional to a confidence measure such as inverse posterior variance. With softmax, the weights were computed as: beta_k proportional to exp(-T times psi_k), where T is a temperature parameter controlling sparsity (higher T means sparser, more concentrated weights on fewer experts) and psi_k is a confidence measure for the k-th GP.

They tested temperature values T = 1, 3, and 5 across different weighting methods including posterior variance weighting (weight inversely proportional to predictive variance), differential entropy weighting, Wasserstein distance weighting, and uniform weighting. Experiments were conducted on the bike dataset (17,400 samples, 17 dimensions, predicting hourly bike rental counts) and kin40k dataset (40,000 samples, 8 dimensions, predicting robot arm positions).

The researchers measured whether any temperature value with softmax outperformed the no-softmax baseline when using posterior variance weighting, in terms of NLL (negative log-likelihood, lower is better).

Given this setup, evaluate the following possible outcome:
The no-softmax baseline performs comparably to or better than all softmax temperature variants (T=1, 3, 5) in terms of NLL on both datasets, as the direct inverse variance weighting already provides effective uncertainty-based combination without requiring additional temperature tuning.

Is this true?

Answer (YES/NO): YES